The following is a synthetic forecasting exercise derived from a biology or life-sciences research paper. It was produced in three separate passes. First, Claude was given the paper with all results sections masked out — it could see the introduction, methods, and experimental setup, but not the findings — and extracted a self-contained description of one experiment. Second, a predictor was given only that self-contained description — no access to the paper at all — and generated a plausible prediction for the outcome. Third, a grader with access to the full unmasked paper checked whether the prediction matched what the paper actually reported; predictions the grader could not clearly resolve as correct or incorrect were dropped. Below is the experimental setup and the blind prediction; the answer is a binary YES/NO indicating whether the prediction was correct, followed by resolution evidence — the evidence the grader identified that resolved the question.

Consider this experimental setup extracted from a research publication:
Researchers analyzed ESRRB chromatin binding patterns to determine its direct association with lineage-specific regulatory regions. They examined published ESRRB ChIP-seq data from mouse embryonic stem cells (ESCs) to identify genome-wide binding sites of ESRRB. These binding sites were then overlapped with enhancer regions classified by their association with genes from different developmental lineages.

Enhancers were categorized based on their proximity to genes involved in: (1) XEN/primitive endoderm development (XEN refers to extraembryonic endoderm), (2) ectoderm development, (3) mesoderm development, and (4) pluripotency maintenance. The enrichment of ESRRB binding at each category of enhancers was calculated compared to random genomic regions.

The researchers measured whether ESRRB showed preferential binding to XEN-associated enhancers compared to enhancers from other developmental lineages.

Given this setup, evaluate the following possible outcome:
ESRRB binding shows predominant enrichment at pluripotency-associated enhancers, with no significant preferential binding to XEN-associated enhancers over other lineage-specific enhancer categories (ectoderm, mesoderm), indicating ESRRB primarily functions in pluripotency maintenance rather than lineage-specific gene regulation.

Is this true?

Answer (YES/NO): NO